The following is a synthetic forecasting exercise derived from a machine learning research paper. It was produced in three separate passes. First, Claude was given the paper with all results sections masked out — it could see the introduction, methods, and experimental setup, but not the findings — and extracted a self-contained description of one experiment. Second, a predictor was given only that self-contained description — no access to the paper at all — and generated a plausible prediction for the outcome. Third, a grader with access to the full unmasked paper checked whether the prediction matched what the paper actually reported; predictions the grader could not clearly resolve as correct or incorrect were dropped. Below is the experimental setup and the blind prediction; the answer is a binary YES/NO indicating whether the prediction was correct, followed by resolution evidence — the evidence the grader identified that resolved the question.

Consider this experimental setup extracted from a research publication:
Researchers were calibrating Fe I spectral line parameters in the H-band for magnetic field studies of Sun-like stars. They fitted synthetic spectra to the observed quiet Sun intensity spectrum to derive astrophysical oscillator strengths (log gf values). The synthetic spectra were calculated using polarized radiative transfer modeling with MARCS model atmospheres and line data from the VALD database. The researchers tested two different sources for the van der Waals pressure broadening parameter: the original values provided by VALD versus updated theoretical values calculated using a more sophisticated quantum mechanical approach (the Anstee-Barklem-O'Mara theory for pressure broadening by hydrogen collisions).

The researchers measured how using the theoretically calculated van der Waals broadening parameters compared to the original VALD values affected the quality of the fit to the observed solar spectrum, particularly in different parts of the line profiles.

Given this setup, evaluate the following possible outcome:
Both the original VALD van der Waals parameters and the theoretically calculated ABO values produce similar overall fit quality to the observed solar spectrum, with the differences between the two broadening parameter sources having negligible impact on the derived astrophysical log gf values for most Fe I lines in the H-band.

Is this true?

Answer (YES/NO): NO